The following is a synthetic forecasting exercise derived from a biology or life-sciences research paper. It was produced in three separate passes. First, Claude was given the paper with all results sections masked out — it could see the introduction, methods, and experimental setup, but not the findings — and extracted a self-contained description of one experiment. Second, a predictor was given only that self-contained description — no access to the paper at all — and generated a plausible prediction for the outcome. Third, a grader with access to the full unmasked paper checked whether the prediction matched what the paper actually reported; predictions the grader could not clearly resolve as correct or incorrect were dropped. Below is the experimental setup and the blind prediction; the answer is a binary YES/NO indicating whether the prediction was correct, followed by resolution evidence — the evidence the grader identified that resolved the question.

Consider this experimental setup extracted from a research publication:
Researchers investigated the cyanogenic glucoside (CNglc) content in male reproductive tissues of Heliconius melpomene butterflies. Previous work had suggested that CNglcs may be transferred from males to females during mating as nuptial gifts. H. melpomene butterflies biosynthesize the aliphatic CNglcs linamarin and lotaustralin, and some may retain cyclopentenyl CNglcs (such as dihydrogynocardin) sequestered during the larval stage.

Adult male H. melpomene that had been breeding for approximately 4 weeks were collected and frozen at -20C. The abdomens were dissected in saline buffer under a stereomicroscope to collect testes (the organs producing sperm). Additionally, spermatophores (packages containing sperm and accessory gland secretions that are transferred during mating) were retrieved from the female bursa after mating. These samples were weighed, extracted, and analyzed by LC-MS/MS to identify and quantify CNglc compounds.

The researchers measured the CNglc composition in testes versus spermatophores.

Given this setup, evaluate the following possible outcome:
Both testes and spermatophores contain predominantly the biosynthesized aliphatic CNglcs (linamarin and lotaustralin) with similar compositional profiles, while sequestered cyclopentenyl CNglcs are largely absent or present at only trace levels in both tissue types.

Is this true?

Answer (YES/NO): YES